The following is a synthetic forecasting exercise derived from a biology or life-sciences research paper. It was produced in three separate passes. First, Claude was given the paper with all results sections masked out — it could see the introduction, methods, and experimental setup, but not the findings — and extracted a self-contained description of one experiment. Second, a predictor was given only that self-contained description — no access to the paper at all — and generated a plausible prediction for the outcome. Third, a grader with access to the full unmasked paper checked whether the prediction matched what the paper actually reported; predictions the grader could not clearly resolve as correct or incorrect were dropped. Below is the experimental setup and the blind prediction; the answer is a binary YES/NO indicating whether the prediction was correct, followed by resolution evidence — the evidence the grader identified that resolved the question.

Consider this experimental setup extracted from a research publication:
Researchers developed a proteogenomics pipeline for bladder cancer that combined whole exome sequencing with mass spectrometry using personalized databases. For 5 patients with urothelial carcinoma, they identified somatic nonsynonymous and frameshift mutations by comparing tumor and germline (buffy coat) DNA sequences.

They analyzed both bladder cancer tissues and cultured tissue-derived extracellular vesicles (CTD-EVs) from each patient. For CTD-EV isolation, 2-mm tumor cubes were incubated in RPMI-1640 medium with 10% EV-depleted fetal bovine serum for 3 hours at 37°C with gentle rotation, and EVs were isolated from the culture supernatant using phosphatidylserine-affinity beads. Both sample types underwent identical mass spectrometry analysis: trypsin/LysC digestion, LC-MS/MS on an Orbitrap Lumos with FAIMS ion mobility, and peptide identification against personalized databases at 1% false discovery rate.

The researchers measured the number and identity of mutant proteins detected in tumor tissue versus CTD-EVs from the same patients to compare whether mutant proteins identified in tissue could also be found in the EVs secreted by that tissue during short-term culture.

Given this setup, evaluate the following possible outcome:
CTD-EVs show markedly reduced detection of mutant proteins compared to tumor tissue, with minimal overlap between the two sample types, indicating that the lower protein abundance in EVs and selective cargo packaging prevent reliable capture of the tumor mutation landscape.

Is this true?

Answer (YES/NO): NO